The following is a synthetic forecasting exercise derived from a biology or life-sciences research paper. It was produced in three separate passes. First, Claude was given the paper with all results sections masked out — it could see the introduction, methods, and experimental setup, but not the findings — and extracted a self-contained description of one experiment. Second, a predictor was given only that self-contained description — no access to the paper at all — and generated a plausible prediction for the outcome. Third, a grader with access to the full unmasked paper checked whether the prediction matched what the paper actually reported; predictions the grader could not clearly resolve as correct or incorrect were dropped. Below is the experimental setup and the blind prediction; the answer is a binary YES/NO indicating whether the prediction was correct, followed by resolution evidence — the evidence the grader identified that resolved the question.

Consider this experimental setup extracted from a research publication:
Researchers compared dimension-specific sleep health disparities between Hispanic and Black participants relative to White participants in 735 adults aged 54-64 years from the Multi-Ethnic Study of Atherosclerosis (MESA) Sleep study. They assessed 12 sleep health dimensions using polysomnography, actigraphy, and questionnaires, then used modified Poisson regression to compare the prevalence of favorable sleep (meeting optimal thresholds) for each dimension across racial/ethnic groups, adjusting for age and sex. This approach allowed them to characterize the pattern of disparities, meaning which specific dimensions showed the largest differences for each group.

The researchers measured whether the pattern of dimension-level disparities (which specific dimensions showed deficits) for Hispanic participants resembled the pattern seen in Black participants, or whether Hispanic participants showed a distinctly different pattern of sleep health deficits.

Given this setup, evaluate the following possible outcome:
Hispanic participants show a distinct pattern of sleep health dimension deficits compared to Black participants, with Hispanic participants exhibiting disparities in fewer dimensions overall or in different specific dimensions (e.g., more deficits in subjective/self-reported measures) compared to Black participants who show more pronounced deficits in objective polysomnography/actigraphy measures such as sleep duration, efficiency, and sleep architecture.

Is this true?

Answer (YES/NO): NO